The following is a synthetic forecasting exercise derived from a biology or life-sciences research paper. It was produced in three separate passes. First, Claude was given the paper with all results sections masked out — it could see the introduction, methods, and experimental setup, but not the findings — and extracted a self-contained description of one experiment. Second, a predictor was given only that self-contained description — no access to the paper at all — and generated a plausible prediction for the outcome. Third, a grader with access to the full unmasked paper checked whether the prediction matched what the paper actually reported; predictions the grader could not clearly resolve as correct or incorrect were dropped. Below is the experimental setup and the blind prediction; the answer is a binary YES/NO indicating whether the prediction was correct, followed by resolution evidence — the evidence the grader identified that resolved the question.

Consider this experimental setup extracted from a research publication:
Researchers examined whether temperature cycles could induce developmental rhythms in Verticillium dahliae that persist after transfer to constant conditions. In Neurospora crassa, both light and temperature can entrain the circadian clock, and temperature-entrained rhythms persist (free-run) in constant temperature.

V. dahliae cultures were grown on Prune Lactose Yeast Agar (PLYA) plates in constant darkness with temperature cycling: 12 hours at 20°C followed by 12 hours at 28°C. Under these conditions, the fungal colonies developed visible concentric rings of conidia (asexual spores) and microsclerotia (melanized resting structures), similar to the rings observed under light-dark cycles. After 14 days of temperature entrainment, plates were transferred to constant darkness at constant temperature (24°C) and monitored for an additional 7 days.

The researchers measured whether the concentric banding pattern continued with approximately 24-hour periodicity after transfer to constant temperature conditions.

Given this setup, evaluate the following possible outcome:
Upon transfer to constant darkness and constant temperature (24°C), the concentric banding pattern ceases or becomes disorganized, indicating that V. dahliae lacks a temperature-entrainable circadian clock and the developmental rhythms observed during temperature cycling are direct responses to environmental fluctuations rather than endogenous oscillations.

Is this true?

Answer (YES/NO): YES